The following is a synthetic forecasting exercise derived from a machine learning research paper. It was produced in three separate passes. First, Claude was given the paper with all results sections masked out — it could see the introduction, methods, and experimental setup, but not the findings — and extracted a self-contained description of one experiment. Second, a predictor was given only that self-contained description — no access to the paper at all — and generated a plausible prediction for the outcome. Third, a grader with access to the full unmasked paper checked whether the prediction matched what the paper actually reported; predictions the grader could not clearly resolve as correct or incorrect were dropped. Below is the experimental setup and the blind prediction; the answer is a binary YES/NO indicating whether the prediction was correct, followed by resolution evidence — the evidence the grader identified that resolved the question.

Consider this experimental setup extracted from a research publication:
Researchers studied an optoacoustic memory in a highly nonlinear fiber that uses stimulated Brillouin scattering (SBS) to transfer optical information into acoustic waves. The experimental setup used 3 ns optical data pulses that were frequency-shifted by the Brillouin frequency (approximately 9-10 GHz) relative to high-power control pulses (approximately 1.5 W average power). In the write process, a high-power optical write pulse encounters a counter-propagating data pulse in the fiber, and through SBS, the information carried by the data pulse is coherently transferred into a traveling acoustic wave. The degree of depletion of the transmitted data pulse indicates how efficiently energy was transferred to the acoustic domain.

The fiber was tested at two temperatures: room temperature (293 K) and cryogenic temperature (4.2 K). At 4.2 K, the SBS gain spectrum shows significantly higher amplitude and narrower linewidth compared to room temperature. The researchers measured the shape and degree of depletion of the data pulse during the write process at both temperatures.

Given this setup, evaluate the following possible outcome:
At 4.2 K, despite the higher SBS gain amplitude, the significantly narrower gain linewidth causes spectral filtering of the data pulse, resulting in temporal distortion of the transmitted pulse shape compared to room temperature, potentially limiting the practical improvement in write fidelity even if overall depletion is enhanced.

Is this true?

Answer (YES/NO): NO